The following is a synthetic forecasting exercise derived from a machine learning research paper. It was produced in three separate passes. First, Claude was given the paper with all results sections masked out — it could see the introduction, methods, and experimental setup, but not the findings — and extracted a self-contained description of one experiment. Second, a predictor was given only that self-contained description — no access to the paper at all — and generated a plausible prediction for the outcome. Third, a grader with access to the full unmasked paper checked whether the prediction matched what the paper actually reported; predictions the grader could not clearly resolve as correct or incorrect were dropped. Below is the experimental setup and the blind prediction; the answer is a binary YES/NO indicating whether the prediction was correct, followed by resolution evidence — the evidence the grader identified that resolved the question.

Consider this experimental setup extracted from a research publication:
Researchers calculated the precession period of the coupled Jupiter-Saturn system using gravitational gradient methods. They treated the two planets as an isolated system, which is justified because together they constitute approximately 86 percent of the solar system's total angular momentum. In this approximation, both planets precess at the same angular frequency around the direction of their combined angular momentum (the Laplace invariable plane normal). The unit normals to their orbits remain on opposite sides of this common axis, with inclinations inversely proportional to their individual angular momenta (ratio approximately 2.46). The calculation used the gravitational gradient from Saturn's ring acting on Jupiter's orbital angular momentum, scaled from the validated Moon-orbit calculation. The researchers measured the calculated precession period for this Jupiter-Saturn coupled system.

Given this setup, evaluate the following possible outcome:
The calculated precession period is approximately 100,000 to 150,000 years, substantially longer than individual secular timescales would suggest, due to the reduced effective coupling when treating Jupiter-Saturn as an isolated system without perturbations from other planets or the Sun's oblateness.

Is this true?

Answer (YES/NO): NO